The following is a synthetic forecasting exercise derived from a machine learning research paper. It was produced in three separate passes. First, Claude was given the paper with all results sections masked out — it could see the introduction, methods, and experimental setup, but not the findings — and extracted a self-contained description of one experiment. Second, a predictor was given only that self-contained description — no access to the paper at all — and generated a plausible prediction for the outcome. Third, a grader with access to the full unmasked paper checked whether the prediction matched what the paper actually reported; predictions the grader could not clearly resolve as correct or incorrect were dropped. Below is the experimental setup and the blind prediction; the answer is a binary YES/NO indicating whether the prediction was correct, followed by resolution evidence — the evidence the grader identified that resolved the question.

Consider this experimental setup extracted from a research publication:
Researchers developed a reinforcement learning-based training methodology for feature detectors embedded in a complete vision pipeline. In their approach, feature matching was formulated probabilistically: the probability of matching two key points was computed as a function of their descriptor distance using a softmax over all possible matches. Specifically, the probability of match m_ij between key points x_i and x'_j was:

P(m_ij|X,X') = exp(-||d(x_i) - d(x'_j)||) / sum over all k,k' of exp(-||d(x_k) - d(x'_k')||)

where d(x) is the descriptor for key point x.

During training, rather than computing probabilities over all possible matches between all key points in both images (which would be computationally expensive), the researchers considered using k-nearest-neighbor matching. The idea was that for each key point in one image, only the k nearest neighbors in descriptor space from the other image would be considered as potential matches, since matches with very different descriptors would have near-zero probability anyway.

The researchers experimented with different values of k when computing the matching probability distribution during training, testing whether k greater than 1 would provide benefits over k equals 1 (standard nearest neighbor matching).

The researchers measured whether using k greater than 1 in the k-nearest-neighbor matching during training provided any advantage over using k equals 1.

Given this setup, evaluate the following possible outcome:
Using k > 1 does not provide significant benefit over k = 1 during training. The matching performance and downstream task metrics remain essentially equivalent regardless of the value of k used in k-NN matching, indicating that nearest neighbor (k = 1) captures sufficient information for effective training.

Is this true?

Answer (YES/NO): YES